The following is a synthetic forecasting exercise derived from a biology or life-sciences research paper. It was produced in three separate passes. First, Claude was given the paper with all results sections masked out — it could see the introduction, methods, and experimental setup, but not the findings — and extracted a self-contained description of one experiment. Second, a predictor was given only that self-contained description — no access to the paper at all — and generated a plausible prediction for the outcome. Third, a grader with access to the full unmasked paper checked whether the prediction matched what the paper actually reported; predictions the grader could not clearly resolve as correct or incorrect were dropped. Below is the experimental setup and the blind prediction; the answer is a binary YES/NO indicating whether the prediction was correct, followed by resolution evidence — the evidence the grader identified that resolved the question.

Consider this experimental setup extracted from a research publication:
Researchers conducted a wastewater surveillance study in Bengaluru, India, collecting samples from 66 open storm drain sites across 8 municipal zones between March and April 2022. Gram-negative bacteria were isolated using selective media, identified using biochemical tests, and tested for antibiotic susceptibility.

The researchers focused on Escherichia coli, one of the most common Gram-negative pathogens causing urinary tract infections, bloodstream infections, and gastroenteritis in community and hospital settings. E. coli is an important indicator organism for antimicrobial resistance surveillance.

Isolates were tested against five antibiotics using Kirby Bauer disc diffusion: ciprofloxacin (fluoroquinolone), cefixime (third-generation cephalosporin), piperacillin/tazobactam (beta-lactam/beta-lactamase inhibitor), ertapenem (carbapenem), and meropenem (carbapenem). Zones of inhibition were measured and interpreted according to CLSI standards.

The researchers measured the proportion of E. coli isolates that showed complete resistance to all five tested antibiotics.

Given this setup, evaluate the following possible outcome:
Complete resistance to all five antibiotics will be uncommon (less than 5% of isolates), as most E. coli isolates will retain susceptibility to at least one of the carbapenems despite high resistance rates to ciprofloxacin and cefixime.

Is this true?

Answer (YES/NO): NO